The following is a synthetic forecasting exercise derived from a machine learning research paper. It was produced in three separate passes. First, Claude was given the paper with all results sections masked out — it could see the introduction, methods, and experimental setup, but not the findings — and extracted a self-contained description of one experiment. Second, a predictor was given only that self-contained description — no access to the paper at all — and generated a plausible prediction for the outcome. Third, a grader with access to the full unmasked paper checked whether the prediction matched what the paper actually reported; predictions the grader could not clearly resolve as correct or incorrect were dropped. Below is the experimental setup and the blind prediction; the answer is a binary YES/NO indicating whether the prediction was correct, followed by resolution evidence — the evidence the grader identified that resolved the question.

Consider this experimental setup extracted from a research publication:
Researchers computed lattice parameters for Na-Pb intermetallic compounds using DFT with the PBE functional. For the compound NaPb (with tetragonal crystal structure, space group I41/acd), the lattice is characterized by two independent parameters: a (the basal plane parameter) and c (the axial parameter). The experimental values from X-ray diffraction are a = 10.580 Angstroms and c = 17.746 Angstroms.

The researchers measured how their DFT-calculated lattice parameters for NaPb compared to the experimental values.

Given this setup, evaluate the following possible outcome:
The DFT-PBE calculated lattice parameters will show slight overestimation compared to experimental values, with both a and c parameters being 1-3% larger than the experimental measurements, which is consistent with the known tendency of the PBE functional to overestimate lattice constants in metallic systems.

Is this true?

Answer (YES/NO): NO